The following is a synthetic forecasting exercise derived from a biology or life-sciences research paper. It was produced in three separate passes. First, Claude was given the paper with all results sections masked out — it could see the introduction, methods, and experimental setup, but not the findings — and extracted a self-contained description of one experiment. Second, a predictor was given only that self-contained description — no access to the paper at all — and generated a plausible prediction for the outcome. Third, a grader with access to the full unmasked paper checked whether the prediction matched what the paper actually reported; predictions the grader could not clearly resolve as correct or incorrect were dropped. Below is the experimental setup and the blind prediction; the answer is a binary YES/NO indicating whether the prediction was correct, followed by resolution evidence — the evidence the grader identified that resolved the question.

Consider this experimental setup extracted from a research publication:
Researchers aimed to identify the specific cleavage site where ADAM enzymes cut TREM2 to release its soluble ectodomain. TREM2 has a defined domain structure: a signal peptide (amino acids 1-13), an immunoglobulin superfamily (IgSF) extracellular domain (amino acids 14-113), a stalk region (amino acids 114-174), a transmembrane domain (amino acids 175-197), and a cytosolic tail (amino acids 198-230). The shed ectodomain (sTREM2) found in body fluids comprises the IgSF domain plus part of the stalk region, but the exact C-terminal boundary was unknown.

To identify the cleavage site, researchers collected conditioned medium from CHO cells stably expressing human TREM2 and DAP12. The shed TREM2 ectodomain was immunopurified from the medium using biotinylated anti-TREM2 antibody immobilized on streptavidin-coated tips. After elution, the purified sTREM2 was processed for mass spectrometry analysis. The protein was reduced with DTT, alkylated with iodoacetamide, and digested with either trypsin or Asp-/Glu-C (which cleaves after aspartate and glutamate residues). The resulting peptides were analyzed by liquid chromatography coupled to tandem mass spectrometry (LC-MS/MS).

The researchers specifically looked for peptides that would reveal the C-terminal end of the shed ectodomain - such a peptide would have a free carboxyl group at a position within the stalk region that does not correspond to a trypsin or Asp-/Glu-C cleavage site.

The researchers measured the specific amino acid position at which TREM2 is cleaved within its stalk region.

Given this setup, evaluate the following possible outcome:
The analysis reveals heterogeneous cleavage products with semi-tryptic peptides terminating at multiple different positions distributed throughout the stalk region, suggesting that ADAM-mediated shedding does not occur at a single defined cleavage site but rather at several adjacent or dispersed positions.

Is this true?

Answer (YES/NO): NO